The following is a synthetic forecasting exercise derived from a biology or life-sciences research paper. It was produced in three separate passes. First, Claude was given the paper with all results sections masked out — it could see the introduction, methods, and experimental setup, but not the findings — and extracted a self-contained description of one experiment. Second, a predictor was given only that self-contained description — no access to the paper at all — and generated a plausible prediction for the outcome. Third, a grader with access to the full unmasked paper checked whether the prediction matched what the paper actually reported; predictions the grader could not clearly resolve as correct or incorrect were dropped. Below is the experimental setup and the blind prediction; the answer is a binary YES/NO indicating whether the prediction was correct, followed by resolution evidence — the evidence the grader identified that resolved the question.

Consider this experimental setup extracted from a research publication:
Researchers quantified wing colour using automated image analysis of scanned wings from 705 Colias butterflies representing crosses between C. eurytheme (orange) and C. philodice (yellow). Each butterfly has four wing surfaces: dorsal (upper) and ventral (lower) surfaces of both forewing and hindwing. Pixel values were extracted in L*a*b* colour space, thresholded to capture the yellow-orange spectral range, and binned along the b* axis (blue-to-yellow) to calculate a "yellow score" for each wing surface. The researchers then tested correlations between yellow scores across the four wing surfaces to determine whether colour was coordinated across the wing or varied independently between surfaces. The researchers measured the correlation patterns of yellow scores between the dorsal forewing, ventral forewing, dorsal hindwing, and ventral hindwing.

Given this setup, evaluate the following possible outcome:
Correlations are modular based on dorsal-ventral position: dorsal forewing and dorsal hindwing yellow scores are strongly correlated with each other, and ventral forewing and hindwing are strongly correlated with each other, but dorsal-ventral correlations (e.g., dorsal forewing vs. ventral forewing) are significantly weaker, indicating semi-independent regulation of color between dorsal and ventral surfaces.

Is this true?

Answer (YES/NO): NO